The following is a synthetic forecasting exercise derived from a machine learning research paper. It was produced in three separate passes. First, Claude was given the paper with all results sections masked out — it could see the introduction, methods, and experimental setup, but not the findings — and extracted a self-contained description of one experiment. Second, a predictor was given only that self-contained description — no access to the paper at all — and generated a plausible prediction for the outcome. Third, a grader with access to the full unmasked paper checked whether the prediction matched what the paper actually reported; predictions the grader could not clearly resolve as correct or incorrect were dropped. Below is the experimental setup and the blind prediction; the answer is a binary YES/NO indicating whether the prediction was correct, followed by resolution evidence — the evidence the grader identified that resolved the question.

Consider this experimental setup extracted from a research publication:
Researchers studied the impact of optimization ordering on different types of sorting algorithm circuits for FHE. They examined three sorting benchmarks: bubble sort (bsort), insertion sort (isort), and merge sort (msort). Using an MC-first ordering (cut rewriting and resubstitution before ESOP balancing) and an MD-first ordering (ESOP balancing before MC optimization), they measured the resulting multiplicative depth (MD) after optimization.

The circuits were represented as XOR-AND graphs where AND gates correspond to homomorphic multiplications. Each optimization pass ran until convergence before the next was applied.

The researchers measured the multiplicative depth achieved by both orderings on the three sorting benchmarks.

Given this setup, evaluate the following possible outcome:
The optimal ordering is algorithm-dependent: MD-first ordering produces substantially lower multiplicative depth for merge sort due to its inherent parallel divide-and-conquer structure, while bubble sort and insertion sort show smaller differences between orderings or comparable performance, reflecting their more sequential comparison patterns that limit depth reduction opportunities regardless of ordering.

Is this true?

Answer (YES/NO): NO